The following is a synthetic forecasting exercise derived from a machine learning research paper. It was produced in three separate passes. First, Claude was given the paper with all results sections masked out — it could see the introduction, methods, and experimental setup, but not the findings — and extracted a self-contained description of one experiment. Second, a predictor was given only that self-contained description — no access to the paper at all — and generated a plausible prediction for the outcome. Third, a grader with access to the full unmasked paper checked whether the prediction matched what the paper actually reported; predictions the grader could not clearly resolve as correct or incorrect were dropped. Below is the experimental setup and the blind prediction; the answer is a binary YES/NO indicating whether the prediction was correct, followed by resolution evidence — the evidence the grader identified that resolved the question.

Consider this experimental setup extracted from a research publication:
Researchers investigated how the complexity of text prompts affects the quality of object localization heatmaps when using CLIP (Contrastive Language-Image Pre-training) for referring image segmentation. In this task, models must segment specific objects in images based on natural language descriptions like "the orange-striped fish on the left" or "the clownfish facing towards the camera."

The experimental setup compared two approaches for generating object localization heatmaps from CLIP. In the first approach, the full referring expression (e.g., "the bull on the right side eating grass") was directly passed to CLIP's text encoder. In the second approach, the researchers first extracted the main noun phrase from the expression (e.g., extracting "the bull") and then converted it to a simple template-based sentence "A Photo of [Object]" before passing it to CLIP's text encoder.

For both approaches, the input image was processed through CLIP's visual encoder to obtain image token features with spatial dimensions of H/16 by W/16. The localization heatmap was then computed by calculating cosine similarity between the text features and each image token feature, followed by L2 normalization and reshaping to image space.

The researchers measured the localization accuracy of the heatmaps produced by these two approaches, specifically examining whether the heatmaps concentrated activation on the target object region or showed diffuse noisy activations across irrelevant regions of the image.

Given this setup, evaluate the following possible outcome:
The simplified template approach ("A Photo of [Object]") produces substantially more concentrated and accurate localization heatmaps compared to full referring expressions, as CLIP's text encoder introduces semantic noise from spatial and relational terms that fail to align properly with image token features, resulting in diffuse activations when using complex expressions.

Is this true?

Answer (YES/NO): YES